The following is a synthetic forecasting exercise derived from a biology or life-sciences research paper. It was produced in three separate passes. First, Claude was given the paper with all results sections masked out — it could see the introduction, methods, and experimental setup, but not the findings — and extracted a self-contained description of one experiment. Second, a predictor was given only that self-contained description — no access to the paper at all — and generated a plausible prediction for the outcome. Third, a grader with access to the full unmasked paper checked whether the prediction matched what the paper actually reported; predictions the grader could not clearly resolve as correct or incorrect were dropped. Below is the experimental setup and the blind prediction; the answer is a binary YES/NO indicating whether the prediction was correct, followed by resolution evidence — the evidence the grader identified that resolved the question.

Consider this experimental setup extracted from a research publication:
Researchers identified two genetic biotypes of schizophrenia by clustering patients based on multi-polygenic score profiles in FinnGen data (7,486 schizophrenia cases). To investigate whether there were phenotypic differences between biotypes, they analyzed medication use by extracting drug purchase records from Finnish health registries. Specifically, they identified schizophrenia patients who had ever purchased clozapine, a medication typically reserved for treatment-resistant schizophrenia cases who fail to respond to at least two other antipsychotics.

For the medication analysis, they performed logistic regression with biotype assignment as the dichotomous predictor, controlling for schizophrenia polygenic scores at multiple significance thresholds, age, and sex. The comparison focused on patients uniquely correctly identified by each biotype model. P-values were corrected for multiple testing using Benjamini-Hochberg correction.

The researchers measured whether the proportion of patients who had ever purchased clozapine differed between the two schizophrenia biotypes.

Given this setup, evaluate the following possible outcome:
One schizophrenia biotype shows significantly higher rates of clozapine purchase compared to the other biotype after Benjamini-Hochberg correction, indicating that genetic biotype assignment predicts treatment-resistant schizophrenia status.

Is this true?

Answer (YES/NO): YES